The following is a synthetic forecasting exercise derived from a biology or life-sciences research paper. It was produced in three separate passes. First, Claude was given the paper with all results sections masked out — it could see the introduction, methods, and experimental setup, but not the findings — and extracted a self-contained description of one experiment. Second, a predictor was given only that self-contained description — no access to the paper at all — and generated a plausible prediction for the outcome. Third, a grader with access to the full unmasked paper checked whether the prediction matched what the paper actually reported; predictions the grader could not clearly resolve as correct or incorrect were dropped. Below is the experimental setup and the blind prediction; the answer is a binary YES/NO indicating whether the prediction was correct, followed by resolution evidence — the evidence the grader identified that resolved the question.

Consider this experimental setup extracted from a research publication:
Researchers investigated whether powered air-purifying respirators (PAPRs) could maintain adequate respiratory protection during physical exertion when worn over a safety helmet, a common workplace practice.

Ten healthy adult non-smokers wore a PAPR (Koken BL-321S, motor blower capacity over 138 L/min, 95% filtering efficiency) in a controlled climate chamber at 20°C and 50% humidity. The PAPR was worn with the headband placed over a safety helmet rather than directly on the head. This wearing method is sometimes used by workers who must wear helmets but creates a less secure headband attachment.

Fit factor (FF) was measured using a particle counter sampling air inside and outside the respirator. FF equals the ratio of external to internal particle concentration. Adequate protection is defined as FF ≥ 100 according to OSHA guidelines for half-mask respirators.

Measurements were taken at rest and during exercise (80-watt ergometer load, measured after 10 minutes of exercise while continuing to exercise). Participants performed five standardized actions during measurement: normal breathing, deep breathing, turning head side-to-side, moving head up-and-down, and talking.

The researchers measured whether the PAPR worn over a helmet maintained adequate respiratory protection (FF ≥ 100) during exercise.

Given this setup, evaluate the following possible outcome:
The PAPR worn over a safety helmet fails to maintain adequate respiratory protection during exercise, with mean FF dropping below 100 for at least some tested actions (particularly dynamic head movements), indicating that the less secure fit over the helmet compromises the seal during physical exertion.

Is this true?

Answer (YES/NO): NO